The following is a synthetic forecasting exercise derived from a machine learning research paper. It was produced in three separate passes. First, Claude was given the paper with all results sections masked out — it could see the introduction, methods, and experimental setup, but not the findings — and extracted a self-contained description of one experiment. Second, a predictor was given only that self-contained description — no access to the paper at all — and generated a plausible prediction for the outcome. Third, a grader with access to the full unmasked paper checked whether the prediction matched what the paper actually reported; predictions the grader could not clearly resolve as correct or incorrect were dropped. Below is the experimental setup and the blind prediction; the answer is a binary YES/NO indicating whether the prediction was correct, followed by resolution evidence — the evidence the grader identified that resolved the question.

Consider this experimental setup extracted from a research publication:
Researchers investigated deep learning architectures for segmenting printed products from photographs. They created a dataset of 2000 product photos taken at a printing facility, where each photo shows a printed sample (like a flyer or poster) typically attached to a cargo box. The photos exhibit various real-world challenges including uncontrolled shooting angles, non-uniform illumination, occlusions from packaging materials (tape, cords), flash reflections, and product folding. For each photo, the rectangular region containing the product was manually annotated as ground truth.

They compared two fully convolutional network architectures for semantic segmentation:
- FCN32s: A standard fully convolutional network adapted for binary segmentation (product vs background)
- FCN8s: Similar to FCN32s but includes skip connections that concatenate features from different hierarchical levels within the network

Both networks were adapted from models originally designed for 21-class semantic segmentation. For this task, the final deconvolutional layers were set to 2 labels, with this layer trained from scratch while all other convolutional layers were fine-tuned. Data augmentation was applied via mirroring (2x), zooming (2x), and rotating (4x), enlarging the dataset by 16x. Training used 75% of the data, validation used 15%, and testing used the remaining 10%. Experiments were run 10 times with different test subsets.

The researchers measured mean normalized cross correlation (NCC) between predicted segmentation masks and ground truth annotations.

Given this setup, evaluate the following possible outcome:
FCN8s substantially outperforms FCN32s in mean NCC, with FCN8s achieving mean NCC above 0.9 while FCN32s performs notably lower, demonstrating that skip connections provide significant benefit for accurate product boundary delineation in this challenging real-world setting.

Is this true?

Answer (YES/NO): NO